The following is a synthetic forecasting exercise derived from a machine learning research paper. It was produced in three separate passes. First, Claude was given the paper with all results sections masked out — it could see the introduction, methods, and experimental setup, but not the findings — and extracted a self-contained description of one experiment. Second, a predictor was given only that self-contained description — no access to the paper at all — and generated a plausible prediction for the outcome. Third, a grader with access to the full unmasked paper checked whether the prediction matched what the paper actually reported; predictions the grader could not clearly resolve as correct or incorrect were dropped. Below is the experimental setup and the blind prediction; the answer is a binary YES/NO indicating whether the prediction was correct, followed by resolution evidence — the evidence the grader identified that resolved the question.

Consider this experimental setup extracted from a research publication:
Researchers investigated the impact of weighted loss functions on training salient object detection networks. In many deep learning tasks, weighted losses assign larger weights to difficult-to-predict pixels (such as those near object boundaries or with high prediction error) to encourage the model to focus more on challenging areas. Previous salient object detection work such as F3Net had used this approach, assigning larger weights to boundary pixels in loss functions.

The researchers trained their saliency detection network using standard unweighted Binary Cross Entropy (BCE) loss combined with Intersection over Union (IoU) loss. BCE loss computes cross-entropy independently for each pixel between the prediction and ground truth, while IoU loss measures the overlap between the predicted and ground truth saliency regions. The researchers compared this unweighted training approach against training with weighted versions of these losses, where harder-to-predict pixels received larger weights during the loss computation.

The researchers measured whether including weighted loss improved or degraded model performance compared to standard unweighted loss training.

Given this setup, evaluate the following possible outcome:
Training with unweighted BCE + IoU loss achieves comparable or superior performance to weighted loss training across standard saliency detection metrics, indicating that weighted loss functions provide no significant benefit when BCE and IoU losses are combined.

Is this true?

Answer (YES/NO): YES